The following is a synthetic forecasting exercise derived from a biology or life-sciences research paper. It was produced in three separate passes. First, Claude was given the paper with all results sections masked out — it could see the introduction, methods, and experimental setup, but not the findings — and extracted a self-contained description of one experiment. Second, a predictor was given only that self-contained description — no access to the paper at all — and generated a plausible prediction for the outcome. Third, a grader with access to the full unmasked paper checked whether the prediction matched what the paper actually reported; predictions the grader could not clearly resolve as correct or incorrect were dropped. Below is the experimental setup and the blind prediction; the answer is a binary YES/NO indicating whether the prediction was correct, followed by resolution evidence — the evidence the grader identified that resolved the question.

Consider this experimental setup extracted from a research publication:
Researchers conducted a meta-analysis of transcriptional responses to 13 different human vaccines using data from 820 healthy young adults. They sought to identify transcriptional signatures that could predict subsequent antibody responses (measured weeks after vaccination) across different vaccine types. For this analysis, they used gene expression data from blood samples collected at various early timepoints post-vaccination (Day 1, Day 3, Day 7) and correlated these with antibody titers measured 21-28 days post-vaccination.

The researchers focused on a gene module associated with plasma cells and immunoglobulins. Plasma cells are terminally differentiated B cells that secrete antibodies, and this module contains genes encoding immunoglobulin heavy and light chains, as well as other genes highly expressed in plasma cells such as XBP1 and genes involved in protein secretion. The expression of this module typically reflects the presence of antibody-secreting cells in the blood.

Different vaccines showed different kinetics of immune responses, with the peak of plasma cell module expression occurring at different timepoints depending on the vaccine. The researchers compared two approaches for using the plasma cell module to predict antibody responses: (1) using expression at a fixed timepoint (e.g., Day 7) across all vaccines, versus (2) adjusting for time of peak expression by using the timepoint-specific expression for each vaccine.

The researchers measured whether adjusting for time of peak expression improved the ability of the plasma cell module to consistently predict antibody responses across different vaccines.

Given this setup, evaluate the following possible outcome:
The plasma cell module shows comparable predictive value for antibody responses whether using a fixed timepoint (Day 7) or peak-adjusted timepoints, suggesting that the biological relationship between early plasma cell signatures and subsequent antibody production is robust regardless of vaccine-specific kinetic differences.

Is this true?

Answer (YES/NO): NO